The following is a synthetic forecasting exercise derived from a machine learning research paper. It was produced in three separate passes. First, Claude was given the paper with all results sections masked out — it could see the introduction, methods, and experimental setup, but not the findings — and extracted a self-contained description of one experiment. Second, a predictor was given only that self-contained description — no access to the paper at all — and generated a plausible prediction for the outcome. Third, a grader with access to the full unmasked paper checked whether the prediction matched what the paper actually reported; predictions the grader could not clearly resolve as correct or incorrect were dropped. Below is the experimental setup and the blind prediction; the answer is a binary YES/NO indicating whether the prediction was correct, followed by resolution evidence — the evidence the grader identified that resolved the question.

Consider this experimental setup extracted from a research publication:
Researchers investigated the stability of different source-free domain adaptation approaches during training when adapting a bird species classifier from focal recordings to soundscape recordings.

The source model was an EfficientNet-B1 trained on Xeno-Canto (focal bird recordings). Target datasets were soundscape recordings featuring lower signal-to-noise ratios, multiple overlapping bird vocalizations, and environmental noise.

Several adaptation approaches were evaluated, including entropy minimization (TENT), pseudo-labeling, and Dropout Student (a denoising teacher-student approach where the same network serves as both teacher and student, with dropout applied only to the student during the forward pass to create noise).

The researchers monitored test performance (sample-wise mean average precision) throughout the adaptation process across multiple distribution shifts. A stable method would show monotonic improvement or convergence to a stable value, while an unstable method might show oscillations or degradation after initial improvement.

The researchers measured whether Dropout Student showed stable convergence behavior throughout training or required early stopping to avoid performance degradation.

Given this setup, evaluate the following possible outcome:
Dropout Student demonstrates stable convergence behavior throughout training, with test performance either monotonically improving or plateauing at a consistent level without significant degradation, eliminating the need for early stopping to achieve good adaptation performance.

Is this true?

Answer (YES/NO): NO